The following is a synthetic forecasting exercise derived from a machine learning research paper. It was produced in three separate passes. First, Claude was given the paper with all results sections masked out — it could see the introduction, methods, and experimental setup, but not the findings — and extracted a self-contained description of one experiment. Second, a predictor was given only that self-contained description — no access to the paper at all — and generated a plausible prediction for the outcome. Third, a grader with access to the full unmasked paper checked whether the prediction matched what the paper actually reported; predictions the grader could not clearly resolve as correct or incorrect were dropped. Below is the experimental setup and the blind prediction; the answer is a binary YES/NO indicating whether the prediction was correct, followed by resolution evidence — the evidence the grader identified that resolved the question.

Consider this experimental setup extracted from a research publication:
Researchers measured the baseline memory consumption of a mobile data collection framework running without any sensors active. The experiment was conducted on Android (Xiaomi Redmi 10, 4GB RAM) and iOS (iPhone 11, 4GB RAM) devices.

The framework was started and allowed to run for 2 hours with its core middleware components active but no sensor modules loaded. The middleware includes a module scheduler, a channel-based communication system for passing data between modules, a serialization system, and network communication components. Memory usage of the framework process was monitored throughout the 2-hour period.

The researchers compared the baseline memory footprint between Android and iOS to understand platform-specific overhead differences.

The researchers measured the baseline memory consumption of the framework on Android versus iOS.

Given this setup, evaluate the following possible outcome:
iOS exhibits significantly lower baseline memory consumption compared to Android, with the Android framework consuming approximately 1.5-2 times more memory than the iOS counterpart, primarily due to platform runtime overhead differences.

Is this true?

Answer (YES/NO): NO